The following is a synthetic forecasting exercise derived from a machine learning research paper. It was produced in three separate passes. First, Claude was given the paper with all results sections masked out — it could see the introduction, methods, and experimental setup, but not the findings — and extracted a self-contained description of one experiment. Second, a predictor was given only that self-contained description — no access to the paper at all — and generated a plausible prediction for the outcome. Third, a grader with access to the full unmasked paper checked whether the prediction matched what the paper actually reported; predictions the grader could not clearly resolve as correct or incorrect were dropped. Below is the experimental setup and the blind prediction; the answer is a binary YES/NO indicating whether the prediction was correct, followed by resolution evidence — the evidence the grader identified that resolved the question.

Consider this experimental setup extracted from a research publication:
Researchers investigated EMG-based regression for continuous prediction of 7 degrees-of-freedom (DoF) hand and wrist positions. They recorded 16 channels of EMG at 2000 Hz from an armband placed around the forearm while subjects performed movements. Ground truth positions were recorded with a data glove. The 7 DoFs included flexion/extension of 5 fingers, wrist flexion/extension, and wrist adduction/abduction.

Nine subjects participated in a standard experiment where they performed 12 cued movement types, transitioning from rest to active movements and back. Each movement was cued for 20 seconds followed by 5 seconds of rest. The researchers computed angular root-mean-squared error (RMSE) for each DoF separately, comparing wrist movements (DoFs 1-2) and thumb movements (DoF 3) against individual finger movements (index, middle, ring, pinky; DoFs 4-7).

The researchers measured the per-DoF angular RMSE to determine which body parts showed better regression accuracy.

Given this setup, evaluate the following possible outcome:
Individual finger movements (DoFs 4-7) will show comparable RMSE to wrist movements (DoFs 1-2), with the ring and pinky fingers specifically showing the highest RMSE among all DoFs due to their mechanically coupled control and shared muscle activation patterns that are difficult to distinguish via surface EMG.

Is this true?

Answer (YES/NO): NO